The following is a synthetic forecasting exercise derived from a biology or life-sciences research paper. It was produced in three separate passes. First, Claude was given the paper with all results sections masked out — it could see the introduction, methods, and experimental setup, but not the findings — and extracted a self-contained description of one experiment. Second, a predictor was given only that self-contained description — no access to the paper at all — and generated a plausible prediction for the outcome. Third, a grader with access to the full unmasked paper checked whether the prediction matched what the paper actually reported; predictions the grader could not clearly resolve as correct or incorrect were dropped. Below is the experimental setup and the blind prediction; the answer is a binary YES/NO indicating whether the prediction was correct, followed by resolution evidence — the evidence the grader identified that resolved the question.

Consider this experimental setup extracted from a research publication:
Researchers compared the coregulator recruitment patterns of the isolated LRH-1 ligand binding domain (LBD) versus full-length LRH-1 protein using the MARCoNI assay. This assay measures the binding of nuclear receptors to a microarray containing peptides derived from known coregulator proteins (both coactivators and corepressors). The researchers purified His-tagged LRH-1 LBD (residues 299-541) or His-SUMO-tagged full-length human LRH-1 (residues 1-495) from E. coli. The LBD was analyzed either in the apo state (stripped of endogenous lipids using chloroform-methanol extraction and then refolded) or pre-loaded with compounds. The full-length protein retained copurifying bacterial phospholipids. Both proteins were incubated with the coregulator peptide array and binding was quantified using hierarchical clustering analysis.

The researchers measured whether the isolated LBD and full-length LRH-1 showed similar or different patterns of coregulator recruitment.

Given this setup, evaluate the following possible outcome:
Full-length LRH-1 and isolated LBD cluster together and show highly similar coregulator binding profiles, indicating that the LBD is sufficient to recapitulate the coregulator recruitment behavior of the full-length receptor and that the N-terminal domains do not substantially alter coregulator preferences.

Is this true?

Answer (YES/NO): YES